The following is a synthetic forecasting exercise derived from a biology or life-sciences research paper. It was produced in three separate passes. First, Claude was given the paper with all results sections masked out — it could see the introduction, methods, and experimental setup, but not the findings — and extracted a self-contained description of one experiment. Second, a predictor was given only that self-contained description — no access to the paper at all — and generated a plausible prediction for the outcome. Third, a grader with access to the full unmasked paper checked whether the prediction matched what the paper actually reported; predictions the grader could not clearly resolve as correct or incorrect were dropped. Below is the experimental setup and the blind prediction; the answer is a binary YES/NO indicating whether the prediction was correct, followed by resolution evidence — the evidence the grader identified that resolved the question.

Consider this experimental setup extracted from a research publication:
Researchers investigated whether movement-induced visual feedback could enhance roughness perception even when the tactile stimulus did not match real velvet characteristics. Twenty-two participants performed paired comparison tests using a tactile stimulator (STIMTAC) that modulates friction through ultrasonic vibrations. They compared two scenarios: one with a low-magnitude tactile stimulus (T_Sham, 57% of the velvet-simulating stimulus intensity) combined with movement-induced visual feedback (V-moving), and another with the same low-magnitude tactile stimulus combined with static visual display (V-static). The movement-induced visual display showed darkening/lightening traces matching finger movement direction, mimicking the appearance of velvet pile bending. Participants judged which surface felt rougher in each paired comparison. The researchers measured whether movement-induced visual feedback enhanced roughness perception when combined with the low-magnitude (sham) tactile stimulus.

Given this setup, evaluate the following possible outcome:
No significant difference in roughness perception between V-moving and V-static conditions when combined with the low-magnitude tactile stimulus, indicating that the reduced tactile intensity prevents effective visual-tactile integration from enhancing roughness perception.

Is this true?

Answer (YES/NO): YES